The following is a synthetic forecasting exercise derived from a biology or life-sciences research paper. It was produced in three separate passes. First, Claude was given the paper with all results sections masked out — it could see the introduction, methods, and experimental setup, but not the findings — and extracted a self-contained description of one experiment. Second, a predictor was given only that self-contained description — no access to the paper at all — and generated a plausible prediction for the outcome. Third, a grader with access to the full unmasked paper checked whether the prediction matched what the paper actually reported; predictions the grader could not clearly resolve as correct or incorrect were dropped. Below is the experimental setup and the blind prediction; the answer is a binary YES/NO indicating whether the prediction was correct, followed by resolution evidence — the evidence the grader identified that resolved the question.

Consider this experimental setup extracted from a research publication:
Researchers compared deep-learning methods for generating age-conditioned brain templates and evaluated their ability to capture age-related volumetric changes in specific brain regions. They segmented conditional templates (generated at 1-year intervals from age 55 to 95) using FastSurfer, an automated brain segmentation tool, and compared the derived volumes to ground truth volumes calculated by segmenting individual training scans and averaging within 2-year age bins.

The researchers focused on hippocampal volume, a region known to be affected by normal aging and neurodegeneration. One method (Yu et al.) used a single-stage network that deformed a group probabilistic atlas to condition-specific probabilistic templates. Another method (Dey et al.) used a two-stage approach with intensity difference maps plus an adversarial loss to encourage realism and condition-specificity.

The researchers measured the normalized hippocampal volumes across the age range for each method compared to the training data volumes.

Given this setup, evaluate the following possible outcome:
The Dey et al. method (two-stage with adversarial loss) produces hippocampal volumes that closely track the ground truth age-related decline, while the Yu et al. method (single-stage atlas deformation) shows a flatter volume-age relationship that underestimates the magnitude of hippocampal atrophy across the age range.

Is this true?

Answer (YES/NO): YES